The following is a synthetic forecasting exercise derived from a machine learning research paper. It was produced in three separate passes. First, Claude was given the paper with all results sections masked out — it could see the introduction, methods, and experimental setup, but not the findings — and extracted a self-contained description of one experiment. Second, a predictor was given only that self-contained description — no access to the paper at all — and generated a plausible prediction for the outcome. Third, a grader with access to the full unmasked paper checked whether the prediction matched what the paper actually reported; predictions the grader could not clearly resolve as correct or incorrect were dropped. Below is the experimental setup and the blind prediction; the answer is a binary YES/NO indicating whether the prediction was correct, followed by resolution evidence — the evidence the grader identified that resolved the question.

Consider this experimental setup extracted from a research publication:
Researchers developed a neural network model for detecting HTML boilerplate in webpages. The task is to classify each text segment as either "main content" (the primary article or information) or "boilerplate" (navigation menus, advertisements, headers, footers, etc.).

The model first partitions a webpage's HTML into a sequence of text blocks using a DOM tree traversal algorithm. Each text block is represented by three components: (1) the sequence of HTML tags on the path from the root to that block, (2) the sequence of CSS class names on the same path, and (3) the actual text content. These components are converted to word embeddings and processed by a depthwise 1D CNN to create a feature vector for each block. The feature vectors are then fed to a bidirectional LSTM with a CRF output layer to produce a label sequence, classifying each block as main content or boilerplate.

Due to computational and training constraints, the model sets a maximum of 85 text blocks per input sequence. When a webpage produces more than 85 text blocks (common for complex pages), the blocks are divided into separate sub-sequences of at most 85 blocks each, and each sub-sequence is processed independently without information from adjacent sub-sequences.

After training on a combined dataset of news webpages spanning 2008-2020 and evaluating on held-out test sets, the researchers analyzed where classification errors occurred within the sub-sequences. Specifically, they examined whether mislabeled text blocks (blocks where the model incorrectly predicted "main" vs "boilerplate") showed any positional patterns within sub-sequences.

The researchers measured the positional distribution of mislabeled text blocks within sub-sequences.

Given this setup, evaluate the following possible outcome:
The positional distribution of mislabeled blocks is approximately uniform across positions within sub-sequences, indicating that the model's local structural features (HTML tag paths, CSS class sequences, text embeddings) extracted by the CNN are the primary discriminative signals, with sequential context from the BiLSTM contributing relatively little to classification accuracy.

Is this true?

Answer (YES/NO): NO